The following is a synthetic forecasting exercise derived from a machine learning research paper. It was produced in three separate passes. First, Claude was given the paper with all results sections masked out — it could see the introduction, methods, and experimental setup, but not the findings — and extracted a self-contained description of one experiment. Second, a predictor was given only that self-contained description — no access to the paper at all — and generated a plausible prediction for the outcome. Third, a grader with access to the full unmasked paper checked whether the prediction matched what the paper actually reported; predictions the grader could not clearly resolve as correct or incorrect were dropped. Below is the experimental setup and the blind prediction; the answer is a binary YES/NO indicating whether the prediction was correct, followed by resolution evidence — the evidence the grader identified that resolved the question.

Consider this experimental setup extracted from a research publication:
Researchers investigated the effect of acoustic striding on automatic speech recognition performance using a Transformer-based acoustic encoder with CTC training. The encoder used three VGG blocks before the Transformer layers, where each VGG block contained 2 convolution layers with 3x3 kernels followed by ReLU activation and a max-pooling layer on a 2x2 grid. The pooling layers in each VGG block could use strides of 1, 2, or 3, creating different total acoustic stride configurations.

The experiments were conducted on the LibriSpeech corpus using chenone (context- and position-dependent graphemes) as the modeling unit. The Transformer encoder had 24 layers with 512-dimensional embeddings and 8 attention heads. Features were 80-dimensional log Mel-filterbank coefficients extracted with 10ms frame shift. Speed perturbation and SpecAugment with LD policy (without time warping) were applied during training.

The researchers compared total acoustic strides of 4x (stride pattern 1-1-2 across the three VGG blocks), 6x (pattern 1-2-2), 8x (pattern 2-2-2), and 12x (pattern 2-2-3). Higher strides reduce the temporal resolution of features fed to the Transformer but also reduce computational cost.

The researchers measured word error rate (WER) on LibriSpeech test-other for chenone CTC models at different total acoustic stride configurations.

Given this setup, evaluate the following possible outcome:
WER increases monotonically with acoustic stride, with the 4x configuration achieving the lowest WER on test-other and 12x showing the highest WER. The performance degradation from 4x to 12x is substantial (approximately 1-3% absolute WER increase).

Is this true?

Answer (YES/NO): NO